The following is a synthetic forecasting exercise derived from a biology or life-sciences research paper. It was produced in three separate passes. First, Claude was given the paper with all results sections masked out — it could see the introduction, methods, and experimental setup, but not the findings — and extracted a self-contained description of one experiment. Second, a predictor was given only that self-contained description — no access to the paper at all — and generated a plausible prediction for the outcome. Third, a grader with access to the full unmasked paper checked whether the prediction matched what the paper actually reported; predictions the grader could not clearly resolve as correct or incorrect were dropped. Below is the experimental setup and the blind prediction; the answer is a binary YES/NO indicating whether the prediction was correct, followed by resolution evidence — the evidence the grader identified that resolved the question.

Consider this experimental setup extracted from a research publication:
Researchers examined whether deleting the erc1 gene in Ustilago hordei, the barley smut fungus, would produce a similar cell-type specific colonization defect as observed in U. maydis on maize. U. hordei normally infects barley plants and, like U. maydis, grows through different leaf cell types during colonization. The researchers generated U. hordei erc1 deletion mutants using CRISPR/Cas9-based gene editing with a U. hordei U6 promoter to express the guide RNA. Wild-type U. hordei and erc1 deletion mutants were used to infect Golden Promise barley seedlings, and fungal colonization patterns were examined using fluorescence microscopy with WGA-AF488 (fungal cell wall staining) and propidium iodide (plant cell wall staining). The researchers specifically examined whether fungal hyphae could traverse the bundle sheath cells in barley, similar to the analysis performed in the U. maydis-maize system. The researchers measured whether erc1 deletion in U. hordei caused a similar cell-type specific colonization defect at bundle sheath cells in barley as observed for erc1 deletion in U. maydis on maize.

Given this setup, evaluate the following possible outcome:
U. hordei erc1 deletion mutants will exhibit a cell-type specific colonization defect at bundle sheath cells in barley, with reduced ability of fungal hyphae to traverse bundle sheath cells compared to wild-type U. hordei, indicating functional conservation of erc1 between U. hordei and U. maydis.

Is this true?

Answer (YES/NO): YES